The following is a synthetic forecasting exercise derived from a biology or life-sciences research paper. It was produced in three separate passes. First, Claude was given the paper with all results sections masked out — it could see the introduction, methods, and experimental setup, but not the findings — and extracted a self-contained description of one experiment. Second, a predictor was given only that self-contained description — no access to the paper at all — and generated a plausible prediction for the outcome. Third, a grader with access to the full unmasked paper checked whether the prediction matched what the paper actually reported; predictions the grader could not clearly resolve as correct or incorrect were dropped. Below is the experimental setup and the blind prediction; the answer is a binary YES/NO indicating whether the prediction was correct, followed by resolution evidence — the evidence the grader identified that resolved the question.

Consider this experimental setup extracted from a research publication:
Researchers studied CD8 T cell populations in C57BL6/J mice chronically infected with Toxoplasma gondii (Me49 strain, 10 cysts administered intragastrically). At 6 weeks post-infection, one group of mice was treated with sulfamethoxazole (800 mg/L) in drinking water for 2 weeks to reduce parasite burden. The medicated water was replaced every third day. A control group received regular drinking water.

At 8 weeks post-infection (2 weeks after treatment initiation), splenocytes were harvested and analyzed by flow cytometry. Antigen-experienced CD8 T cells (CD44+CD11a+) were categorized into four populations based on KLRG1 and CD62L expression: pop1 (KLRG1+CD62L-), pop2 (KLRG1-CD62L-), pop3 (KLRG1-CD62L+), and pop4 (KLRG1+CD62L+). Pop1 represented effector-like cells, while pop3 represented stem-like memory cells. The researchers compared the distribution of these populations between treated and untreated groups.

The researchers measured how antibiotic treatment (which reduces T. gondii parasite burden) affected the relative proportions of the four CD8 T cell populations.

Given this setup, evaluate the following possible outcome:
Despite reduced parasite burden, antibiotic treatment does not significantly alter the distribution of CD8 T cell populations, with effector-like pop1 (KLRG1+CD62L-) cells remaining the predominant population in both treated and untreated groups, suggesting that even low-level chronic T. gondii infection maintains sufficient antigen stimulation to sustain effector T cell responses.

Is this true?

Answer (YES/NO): NO